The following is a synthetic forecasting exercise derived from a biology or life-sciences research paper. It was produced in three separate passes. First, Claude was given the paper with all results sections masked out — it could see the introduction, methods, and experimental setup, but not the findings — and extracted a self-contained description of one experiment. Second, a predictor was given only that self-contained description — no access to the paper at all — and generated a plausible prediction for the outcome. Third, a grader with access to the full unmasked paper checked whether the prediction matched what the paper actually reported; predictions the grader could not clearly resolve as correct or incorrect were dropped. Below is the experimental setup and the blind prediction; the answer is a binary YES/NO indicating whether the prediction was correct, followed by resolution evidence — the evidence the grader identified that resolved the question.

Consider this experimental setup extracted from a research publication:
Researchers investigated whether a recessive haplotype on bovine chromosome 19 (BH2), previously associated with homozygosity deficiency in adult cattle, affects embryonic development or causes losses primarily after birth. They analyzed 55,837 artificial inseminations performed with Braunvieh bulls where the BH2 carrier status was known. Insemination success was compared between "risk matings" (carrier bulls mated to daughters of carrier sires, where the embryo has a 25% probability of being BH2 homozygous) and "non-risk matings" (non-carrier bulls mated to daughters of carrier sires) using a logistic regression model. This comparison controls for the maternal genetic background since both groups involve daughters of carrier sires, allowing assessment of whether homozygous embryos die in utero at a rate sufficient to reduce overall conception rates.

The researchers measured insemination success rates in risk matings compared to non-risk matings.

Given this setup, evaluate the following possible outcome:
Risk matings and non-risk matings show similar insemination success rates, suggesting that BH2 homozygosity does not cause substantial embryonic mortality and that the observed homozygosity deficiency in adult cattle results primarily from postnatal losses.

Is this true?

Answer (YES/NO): YES